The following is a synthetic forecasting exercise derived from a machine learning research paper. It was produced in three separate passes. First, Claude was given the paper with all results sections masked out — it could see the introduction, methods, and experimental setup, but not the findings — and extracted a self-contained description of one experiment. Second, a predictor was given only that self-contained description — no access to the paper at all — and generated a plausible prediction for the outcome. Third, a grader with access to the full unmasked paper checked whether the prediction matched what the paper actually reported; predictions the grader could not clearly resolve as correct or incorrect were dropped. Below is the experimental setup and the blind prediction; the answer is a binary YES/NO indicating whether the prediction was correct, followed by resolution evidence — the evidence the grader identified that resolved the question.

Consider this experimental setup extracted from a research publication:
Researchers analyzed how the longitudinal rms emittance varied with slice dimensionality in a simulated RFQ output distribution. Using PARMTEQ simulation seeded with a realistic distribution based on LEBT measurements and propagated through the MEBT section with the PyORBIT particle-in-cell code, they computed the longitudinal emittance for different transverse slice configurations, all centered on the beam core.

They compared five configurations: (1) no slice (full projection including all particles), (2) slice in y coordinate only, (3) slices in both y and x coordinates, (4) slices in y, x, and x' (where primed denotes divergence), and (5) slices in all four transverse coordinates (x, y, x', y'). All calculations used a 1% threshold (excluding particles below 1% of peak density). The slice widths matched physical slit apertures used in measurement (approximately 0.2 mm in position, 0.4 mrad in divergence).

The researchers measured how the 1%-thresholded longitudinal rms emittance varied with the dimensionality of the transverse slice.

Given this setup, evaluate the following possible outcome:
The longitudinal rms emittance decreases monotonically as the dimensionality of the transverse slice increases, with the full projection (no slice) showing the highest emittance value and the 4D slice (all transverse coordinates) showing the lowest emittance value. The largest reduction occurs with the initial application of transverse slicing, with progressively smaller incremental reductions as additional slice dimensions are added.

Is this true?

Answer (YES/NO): NO